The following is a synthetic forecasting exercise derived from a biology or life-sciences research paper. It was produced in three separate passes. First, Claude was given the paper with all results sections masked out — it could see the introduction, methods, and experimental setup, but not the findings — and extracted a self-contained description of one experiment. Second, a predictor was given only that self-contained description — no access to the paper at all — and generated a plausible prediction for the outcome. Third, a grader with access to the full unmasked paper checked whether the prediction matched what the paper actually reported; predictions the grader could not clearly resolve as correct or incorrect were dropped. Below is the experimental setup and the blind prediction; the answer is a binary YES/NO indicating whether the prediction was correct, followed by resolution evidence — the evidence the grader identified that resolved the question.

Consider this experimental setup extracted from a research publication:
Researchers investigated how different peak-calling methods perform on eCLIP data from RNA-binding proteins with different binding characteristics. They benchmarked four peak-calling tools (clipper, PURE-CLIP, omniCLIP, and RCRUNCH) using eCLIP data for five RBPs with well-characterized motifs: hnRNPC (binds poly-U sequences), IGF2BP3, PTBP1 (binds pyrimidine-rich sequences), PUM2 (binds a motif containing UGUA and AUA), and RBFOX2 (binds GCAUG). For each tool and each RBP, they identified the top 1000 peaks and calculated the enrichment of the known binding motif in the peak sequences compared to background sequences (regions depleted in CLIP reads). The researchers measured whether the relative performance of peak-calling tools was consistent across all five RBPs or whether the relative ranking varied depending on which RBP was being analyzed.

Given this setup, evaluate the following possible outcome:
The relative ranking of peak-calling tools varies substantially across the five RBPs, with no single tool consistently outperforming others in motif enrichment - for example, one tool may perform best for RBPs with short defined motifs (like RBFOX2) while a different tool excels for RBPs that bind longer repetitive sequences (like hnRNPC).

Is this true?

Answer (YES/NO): NO